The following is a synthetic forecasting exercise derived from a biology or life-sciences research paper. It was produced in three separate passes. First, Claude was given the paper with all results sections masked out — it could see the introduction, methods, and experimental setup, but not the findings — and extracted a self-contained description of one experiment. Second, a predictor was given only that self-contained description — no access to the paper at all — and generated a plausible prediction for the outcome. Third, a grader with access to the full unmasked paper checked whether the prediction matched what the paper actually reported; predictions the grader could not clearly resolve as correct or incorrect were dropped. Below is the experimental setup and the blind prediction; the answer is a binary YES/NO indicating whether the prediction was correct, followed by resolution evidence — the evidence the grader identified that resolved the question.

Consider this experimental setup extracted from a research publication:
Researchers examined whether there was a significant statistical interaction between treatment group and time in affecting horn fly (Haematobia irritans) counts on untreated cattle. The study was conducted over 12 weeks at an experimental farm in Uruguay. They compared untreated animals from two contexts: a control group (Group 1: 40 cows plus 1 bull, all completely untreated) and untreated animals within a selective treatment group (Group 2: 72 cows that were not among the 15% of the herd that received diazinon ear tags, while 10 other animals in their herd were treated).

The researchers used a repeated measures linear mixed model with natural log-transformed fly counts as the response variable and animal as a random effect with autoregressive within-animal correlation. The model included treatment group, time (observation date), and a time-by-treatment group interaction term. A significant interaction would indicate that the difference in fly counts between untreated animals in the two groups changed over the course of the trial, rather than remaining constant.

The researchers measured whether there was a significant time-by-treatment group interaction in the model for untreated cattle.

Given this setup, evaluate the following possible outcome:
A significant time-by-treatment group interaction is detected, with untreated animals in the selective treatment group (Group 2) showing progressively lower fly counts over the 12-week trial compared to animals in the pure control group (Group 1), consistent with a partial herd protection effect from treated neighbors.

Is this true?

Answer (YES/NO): NO